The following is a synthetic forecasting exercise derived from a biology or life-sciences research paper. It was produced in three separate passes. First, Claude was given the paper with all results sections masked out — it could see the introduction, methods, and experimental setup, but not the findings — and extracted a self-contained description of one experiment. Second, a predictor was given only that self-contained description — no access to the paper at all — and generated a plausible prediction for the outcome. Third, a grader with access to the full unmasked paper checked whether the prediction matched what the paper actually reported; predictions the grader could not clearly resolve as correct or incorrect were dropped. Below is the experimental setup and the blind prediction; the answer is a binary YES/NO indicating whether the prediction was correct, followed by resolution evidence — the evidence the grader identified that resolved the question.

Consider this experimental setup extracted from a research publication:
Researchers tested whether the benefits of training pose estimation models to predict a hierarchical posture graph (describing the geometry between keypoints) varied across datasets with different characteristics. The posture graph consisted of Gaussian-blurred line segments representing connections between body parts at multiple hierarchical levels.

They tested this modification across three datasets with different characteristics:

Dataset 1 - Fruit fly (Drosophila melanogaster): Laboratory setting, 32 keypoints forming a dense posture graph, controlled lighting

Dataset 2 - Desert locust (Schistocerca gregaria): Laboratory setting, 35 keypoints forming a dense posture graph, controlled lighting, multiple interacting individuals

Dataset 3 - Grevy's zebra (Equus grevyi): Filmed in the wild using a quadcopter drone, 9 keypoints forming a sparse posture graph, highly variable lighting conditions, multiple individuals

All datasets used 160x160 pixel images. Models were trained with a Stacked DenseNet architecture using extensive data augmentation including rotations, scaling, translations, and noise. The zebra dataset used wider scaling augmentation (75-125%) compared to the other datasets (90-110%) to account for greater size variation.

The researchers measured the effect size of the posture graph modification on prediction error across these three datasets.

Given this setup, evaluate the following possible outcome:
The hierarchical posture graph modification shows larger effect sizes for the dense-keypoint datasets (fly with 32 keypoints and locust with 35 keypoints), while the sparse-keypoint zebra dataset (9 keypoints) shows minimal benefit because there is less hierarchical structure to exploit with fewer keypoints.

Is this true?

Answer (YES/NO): NO